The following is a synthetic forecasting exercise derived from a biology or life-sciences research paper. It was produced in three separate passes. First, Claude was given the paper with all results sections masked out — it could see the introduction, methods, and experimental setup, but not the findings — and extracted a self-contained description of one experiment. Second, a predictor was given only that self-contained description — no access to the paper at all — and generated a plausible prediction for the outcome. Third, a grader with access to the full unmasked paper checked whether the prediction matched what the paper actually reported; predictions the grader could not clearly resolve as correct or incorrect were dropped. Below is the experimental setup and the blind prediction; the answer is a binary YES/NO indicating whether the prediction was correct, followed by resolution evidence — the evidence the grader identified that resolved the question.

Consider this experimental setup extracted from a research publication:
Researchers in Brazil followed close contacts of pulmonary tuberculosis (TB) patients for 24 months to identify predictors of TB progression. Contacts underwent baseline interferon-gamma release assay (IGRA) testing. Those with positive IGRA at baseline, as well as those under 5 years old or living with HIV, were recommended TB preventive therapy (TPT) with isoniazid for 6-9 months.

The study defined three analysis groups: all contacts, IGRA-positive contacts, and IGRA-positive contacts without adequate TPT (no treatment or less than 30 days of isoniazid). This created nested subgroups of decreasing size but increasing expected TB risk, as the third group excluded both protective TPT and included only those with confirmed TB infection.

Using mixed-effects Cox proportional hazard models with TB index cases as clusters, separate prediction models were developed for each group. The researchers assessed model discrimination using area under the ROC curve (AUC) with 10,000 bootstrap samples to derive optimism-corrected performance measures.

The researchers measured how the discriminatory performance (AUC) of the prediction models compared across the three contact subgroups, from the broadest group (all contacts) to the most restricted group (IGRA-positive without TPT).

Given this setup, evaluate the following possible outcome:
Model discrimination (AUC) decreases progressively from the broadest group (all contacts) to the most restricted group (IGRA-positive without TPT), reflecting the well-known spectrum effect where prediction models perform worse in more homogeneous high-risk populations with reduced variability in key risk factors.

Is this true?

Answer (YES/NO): YES